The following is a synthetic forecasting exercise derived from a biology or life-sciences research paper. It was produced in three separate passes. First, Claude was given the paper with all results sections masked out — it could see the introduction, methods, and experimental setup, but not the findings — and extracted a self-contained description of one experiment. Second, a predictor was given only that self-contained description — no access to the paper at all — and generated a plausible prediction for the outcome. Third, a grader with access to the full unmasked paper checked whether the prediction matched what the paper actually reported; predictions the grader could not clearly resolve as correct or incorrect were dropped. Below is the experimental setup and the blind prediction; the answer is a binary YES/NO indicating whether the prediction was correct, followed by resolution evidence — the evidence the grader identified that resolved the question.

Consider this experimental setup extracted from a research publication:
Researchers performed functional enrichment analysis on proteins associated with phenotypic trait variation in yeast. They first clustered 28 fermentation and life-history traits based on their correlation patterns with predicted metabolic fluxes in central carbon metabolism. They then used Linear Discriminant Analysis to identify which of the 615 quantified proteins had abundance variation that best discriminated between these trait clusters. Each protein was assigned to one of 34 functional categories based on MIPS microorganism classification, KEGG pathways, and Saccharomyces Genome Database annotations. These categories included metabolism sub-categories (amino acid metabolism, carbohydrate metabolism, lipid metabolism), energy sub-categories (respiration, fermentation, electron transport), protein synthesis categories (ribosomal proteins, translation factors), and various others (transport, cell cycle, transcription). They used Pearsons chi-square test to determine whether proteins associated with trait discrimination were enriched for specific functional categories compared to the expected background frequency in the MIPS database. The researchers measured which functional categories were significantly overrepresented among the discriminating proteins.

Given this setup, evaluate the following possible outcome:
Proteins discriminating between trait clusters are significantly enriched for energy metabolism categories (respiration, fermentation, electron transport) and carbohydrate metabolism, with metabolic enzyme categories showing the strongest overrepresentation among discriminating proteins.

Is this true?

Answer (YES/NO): NO